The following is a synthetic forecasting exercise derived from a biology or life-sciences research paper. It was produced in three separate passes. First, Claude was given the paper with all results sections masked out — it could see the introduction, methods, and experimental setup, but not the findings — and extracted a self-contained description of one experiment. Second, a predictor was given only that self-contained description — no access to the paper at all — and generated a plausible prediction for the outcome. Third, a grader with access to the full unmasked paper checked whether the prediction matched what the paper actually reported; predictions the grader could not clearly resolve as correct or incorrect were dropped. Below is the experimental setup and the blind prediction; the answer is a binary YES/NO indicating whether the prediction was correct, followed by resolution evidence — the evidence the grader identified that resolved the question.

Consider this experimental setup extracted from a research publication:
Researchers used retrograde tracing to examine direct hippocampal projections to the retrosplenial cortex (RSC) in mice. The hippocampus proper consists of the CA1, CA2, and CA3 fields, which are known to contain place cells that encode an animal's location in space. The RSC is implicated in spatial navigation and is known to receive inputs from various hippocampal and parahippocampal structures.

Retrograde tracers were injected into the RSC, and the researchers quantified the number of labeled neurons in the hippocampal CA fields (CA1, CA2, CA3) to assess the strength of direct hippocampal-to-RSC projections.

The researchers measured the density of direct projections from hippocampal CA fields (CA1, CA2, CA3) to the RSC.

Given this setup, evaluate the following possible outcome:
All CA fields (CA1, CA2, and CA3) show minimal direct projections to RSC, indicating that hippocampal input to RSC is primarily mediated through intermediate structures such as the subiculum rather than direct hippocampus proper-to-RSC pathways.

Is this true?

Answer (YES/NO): YES